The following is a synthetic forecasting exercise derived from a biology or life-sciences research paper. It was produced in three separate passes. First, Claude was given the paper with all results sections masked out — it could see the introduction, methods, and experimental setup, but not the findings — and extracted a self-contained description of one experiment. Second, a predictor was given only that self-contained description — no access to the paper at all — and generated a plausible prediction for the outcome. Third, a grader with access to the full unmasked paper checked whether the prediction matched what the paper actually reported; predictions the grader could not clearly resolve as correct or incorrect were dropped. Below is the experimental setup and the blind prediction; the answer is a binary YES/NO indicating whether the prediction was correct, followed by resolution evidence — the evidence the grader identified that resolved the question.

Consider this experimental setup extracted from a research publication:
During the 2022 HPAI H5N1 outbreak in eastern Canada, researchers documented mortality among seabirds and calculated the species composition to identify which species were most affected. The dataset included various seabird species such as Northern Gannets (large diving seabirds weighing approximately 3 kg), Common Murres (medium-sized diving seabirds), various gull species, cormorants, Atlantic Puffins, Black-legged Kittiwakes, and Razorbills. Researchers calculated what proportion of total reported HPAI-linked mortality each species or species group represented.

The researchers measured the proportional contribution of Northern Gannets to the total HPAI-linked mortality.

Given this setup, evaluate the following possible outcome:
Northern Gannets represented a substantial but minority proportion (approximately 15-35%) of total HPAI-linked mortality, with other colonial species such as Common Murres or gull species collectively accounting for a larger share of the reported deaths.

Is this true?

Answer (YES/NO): NO